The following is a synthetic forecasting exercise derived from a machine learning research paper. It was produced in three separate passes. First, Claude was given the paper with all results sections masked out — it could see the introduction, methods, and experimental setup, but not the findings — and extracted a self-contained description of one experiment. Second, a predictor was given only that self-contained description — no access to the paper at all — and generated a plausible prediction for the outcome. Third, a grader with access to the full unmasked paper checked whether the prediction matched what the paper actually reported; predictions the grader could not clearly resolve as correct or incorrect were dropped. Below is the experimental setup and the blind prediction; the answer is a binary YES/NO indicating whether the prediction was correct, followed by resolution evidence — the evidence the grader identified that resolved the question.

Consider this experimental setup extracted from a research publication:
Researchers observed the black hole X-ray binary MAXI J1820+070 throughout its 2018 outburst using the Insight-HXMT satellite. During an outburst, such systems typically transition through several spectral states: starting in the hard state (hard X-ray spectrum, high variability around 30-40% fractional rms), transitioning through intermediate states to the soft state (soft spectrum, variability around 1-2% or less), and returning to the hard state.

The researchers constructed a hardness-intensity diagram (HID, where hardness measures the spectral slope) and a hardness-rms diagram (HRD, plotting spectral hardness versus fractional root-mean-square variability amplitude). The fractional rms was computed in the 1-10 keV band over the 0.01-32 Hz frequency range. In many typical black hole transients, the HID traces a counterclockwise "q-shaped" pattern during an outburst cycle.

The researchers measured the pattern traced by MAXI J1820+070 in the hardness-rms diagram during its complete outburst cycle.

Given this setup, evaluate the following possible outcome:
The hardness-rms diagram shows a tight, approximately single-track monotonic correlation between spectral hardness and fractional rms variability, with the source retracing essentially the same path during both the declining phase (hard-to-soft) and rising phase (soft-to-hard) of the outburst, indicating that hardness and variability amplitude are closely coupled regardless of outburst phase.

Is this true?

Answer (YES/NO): NO